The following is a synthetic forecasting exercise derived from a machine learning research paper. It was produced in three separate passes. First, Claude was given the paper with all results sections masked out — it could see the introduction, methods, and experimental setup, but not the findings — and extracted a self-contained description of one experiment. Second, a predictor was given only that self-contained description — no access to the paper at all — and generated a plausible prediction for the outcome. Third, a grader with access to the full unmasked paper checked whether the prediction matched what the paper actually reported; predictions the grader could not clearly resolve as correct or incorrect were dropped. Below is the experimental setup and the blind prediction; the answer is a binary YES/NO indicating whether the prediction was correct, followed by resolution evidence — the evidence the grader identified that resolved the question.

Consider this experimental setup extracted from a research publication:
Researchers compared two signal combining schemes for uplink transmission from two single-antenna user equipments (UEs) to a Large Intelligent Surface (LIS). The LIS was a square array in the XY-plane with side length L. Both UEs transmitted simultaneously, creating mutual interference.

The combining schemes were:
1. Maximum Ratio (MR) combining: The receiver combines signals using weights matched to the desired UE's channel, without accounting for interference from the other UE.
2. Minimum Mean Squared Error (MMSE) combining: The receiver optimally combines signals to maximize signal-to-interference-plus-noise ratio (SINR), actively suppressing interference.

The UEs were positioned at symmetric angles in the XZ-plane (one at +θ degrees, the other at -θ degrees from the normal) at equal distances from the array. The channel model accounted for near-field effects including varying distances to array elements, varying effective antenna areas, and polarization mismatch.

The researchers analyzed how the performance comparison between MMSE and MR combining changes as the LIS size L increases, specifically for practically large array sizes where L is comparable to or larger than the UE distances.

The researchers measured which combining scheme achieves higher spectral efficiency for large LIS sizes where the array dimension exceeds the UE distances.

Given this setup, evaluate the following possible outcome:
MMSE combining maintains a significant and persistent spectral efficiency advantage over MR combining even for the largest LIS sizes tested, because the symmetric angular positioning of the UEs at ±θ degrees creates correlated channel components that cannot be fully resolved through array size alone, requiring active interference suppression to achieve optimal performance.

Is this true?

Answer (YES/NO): YES